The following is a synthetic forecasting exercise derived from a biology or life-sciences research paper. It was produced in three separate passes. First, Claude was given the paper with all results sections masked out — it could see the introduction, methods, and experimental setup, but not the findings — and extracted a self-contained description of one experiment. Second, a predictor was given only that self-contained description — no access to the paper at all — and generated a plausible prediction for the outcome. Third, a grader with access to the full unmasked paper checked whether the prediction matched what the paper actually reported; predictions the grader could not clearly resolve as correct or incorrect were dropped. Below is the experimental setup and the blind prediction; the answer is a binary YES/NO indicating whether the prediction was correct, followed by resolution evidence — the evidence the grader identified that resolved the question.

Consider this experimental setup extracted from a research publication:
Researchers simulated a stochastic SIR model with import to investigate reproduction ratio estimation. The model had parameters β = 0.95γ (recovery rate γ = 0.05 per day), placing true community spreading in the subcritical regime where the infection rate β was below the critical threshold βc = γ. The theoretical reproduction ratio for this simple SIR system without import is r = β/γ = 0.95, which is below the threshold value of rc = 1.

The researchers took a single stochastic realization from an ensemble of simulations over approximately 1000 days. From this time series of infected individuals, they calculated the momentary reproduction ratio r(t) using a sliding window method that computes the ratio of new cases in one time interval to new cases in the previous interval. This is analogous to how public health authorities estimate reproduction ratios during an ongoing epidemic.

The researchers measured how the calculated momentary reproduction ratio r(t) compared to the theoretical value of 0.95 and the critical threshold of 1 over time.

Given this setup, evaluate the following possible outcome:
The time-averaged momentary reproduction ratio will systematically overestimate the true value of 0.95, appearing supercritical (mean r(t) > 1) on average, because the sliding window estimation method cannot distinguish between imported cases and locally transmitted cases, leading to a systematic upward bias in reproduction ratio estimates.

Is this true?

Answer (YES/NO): NO